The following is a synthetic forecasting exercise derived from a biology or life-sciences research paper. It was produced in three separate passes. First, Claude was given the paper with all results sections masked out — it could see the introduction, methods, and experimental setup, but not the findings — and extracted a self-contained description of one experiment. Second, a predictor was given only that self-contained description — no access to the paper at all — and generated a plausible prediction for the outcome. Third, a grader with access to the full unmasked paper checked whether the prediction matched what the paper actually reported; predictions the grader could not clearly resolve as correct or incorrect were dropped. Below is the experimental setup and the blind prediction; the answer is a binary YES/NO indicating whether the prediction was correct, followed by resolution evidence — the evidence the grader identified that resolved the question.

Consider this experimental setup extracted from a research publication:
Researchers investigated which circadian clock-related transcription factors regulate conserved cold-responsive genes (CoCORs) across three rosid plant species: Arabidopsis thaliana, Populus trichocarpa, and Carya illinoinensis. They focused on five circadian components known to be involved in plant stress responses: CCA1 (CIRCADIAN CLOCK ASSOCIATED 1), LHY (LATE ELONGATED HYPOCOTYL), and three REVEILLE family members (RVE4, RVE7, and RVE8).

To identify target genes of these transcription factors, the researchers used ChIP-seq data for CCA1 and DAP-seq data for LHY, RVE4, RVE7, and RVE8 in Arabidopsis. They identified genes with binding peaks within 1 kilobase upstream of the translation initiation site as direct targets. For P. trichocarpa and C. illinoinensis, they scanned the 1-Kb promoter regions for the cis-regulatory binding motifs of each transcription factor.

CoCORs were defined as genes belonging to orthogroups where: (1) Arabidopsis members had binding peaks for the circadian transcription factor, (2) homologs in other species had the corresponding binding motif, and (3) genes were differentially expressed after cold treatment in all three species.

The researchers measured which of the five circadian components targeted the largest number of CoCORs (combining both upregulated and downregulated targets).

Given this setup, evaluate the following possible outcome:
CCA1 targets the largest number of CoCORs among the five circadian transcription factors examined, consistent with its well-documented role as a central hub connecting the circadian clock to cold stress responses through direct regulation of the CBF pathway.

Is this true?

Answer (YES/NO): NO